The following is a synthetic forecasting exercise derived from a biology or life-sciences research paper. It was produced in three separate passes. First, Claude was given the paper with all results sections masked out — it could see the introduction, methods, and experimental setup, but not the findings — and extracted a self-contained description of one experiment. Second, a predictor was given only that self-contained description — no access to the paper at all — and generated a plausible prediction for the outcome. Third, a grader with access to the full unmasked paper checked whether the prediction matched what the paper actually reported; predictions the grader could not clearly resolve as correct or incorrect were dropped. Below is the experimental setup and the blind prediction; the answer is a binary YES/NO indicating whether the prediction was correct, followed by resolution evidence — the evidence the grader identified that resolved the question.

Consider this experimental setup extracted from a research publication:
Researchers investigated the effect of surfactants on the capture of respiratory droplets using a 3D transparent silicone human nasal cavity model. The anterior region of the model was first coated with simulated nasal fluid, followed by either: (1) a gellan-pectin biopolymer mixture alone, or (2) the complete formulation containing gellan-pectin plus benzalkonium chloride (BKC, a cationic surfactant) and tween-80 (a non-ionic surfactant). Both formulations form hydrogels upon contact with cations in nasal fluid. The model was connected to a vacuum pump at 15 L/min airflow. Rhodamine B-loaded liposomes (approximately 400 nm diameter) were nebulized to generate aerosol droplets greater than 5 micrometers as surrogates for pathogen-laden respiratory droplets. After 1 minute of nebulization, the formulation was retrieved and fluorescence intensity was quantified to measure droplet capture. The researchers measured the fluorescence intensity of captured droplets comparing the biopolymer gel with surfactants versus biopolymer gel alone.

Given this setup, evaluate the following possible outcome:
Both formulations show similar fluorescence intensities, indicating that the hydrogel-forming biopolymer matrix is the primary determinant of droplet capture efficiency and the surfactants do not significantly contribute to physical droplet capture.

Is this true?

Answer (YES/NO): NO